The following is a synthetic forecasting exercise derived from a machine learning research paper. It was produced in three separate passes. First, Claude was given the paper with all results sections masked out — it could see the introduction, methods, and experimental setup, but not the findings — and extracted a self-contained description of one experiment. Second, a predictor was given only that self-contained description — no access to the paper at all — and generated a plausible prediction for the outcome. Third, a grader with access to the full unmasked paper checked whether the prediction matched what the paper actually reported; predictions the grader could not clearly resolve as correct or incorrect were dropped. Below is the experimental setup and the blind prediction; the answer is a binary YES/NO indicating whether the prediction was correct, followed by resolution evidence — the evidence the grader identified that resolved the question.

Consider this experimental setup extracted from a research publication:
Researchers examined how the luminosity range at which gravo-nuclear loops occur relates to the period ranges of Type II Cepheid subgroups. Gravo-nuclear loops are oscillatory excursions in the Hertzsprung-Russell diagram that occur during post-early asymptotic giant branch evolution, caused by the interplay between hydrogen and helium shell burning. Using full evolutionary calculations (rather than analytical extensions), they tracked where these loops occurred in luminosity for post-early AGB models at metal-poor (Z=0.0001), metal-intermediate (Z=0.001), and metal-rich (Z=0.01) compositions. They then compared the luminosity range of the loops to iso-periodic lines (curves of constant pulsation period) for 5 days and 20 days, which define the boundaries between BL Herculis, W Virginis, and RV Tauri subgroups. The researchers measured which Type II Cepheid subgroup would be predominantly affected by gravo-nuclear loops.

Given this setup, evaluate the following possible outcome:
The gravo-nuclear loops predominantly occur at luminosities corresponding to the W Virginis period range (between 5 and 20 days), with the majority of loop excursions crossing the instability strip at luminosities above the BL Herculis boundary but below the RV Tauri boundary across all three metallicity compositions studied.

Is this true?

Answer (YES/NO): YES